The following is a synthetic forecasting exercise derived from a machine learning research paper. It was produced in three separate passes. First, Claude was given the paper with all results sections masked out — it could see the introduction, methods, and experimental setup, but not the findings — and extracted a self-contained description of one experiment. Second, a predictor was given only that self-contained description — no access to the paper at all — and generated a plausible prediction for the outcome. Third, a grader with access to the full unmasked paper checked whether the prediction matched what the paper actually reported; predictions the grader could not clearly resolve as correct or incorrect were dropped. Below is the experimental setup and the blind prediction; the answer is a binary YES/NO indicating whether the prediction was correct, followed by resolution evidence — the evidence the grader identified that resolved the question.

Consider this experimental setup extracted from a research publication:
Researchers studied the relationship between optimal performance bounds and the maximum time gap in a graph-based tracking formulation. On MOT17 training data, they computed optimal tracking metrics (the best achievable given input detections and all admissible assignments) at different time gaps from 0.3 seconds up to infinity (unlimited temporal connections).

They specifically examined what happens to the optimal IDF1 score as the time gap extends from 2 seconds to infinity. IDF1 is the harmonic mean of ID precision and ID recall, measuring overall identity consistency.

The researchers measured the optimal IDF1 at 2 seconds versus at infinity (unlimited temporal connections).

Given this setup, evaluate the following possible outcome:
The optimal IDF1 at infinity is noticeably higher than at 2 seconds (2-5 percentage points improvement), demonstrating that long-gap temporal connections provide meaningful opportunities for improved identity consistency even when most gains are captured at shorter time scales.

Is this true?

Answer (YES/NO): YES